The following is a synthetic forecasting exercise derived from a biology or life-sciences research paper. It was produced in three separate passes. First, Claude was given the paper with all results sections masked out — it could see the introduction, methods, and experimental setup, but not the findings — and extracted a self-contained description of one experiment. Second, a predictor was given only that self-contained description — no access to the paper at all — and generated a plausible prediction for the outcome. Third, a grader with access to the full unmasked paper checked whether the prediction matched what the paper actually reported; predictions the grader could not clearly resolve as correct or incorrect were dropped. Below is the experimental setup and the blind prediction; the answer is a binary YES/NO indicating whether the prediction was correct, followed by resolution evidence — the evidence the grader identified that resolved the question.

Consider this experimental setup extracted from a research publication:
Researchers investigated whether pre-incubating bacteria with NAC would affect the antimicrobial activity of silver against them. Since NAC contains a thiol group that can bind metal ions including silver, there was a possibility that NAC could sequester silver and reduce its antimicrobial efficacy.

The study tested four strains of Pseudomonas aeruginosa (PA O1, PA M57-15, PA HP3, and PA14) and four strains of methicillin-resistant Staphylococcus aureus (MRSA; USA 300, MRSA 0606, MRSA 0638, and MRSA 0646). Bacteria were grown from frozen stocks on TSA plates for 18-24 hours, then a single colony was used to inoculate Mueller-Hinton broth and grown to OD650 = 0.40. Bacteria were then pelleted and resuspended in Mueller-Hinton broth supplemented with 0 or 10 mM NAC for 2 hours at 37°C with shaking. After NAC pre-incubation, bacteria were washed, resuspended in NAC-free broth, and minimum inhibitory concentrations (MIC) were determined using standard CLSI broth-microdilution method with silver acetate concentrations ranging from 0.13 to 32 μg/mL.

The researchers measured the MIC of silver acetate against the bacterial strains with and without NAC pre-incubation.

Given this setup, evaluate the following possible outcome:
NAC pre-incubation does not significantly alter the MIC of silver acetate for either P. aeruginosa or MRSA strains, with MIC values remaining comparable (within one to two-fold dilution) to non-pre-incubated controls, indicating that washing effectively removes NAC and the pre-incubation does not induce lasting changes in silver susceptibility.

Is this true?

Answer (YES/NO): YES